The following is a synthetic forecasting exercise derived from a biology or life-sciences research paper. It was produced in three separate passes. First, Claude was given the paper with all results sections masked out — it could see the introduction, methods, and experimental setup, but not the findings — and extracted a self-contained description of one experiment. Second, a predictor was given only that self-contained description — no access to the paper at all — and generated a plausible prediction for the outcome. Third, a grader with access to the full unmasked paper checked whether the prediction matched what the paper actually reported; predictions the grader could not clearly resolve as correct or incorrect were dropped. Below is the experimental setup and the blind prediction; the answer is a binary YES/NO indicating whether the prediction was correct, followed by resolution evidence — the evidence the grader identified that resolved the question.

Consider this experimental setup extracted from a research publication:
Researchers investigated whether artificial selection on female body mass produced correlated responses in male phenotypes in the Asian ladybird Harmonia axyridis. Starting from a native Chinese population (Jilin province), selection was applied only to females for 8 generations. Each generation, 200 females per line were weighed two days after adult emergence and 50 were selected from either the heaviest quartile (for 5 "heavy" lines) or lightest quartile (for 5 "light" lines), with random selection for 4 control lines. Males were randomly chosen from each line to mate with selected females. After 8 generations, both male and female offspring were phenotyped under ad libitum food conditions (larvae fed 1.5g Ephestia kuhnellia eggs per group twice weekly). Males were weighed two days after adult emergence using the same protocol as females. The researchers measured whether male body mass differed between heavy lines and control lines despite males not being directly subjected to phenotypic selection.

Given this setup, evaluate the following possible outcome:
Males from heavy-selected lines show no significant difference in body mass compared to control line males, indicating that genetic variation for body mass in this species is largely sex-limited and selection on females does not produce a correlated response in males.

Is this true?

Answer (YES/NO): NO